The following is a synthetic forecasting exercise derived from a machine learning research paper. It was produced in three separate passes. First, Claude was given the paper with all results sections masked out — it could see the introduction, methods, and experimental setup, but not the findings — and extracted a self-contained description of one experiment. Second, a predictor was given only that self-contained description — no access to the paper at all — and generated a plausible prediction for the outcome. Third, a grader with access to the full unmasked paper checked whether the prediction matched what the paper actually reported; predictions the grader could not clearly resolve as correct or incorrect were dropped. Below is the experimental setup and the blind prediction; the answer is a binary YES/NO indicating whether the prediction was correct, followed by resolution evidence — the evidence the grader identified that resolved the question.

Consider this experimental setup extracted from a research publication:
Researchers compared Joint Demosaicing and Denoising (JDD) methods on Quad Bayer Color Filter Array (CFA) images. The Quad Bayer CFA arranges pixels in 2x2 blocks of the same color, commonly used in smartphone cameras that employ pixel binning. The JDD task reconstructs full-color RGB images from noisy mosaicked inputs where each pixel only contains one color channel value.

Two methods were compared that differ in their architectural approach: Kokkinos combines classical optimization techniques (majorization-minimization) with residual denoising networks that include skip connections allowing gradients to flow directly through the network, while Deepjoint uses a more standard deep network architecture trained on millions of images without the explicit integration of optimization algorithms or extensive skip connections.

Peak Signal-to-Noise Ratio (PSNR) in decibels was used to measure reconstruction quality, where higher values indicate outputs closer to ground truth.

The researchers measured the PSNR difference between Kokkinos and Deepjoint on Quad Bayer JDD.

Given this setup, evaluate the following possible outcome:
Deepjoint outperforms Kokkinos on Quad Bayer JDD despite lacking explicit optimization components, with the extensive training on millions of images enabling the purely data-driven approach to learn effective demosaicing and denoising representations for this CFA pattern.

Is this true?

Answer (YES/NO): NO